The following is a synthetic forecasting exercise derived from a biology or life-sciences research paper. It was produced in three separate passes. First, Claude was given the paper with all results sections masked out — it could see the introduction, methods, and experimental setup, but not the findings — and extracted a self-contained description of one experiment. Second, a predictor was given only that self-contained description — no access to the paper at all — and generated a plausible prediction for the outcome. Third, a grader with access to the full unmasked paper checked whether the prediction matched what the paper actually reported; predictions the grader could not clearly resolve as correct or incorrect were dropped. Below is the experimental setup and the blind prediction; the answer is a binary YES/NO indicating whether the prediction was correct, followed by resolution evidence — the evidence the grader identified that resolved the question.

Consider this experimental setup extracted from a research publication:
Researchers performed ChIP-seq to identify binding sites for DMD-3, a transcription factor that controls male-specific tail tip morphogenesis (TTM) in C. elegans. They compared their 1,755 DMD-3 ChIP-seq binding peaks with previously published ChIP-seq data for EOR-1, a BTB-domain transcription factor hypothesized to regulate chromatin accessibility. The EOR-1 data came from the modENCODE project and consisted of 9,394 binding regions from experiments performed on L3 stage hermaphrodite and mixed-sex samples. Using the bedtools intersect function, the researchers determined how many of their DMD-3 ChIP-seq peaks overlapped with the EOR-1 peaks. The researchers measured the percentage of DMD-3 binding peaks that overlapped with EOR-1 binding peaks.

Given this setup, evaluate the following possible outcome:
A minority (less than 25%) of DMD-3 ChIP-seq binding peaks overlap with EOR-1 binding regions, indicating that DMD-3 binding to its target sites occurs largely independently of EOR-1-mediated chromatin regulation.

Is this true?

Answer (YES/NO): NO